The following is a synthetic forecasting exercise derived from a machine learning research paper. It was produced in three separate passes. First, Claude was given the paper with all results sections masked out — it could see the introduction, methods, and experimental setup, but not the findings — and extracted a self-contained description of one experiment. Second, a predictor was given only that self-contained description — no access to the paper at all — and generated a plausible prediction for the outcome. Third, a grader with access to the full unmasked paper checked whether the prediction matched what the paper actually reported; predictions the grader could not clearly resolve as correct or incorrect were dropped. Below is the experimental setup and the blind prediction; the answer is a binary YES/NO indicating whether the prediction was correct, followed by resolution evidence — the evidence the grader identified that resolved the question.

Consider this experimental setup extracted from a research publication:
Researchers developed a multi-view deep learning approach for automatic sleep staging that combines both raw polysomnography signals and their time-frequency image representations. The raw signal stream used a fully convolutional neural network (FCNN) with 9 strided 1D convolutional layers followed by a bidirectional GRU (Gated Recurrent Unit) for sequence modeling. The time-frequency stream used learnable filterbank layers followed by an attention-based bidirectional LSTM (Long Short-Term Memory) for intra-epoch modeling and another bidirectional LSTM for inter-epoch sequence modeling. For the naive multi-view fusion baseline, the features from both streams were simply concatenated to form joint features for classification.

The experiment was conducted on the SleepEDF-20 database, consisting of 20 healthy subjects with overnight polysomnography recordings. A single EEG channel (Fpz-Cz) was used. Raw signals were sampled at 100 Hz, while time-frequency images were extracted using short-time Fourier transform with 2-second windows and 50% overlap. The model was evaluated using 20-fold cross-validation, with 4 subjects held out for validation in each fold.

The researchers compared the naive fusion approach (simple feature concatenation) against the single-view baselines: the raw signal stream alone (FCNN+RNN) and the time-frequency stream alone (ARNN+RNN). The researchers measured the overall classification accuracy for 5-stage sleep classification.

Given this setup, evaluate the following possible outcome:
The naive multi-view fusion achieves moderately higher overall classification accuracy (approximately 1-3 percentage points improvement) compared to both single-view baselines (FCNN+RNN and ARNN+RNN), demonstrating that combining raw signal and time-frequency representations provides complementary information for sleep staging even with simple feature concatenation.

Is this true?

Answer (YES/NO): NO